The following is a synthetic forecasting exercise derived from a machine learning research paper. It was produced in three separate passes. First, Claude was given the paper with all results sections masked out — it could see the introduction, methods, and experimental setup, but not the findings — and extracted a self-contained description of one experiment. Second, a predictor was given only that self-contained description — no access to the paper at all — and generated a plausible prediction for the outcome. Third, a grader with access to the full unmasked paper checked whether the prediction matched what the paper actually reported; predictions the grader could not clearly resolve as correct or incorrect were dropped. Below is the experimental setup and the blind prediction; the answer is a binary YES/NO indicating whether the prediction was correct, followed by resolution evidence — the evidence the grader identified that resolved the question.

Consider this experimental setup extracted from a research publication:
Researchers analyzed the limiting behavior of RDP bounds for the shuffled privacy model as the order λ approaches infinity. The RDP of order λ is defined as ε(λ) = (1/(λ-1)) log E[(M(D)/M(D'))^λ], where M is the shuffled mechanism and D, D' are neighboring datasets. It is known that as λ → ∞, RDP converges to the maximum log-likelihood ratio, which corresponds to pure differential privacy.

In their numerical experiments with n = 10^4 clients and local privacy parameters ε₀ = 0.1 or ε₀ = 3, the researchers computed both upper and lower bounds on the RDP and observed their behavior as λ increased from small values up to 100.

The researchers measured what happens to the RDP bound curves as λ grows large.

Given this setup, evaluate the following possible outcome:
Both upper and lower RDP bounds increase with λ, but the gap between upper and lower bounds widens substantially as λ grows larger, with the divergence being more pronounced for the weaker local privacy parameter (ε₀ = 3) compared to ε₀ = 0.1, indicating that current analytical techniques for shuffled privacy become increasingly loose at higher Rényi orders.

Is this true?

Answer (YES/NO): NO